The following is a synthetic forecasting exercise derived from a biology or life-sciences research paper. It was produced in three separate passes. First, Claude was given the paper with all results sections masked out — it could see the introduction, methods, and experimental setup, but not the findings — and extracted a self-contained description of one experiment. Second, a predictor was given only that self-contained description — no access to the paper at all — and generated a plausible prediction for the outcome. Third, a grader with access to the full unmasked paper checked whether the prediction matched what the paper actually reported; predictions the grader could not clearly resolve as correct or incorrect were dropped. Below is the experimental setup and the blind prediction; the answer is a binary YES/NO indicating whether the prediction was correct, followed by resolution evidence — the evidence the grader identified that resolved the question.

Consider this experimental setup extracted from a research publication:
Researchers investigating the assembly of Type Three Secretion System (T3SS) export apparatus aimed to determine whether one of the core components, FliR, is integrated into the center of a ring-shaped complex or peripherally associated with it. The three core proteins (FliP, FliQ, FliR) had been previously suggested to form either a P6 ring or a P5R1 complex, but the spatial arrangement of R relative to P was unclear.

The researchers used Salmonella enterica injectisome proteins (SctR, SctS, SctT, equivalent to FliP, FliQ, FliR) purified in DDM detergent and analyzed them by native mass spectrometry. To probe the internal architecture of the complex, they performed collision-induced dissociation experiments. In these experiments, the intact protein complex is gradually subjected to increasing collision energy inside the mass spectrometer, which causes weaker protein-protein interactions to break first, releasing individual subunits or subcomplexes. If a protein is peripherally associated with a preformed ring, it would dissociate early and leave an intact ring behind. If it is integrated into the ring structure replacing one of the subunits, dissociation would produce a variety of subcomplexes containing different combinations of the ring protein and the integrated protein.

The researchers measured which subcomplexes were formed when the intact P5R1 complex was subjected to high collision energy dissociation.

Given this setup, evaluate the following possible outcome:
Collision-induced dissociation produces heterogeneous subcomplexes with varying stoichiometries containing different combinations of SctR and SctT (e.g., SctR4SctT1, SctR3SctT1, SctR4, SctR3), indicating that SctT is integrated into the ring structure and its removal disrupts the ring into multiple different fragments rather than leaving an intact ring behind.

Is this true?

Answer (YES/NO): YES